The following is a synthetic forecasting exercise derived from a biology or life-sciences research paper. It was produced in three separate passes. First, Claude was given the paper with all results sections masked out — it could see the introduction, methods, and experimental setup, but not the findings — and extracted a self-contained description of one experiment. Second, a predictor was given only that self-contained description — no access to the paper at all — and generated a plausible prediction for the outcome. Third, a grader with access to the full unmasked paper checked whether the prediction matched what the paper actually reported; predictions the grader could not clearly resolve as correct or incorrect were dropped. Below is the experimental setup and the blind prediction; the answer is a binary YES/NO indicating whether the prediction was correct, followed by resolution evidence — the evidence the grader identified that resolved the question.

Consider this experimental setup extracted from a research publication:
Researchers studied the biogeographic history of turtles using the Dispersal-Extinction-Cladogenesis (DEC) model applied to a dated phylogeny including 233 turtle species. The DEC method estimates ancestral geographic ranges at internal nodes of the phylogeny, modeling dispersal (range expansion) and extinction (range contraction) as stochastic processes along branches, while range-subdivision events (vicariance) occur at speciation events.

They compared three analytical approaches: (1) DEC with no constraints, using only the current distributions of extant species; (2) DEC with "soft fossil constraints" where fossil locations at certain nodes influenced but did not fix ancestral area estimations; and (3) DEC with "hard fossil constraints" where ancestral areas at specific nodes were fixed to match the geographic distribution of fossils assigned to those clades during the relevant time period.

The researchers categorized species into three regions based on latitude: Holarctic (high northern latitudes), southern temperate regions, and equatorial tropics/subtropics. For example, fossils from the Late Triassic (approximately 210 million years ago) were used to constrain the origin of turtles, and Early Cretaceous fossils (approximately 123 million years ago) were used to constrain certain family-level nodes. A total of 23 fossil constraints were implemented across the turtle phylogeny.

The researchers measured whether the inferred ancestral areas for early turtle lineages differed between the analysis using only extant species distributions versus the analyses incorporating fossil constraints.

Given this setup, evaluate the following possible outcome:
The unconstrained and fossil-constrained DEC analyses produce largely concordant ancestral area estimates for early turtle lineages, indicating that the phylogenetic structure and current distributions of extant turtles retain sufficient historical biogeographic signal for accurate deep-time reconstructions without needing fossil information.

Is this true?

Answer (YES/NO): NO